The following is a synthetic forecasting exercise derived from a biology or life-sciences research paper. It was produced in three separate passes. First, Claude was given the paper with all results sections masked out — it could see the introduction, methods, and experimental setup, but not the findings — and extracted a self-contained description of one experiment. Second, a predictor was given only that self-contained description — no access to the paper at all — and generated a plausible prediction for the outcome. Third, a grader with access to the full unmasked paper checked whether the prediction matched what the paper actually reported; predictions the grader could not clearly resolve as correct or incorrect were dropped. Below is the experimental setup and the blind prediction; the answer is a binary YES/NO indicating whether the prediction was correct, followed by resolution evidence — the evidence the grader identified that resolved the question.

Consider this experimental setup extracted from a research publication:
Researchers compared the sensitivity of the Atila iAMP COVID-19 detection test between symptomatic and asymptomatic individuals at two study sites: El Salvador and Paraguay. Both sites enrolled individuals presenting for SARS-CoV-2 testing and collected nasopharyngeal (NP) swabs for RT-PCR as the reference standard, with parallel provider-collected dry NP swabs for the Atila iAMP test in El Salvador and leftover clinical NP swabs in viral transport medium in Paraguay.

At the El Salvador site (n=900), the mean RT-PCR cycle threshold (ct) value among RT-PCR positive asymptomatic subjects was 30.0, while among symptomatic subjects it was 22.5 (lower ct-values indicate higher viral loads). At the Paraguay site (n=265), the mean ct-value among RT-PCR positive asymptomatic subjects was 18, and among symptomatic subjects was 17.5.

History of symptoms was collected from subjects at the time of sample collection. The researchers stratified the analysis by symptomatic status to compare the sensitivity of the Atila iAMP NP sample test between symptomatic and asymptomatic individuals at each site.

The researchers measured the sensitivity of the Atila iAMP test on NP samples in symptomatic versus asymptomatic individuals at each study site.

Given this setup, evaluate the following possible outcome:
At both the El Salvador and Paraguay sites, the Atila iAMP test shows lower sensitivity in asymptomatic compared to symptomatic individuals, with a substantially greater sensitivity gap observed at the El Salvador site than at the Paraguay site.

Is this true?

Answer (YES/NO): NO